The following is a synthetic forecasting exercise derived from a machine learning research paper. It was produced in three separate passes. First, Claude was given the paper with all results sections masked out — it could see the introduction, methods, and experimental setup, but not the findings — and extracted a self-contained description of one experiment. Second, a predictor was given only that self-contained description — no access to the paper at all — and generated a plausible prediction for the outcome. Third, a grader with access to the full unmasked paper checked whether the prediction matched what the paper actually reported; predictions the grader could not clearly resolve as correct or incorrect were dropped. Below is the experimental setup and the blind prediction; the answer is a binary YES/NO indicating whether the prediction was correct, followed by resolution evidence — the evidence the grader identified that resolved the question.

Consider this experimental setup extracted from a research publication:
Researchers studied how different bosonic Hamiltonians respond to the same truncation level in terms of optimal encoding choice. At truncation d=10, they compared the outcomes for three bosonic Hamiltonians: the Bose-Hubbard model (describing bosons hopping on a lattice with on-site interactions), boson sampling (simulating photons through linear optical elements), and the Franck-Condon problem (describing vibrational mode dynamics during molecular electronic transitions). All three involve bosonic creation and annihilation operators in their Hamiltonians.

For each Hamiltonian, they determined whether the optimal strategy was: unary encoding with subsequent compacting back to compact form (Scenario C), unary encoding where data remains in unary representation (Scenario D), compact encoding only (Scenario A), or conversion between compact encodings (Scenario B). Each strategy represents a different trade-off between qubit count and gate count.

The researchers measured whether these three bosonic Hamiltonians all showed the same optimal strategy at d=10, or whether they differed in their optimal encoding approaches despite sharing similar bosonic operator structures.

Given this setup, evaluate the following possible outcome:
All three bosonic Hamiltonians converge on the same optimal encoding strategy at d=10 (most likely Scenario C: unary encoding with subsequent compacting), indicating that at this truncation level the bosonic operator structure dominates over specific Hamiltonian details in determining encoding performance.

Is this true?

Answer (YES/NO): YES